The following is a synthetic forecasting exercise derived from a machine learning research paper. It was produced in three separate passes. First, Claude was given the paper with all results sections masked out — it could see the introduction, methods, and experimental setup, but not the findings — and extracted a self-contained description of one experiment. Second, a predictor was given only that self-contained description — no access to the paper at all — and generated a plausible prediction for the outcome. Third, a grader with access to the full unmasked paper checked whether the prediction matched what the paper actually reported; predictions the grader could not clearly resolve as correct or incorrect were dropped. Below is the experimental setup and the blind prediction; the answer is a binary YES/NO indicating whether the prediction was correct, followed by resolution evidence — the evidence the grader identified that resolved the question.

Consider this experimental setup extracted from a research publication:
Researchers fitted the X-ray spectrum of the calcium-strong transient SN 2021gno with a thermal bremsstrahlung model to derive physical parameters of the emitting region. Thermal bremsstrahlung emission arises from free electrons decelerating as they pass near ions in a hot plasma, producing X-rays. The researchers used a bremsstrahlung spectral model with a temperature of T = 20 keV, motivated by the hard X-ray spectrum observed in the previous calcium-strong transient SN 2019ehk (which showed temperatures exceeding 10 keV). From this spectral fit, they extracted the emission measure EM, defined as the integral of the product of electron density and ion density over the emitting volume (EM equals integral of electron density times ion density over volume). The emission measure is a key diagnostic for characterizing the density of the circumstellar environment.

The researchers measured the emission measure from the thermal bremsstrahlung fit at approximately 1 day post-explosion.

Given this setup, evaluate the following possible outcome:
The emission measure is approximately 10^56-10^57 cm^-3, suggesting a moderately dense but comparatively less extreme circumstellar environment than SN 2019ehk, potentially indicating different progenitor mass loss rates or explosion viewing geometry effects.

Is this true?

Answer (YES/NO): NO